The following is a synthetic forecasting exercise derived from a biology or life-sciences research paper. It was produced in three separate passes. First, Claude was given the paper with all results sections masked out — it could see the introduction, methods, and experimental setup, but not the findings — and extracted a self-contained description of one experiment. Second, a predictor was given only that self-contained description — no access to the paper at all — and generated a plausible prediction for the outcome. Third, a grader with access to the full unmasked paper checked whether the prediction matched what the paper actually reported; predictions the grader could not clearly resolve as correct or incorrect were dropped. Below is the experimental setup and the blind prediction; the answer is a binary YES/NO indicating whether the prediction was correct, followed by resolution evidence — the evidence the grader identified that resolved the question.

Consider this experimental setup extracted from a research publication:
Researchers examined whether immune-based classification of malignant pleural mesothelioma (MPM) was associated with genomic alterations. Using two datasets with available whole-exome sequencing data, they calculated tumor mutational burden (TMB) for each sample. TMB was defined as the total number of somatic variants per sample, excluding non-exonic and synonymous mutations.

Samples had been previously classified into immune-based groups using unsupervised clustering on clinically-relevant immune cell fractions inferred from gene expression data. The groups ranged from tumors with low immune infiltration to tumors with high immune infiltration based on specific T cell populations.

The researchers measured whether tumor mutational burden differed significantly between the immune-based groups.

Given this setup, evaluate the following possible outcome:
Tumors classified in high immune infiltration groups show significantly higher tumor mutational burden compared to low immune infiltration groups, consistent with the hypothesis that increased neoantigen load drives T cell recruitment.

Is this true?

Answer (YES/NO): NO